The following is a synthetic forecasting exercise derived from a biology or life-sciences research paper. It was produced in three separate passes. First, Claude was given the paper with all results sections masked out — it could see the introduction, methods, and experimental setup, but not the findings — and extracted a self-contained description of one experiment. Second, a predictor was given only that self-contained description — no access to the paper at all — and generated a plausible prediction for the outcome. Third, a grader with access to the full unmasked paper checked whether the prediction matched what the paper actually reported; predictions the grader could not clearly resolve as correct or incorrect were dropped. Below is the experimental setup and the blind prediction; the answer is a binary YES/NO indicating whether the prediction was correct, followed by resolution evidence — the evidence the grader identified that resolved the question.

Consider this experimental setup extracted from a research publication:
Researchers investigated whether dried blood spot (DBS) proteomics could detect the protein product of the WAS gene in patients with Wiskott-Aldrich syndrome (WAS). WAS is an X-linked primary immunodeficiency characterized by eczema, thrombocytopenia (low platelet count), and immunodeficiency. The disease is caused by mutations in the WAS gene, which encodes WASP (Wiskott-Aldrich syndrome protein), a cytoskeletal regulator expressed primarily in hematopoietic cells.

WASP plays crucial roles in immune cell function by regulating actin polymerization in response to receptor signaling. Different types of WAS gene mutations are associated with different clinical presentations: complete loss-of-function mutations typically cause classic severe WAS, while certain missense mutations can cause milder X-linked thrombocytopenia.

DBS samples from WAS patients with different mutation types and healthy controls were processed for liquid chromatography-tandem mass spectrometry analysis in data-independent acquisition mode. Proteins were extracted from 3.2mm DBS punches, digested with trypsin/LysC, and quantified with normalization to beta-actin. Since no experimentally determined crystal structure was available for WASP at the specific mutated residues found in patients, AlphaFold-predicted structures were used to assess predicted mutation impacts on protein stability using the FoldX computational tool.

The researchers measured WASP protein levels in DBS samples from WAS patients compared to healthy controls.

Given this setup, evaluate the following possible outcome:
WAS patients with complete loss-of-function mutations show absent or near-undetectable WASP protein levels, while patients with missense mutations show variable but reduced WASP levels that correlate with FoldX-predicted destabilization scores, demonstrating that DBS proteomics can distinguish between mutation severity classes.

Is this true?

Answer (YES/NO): NO